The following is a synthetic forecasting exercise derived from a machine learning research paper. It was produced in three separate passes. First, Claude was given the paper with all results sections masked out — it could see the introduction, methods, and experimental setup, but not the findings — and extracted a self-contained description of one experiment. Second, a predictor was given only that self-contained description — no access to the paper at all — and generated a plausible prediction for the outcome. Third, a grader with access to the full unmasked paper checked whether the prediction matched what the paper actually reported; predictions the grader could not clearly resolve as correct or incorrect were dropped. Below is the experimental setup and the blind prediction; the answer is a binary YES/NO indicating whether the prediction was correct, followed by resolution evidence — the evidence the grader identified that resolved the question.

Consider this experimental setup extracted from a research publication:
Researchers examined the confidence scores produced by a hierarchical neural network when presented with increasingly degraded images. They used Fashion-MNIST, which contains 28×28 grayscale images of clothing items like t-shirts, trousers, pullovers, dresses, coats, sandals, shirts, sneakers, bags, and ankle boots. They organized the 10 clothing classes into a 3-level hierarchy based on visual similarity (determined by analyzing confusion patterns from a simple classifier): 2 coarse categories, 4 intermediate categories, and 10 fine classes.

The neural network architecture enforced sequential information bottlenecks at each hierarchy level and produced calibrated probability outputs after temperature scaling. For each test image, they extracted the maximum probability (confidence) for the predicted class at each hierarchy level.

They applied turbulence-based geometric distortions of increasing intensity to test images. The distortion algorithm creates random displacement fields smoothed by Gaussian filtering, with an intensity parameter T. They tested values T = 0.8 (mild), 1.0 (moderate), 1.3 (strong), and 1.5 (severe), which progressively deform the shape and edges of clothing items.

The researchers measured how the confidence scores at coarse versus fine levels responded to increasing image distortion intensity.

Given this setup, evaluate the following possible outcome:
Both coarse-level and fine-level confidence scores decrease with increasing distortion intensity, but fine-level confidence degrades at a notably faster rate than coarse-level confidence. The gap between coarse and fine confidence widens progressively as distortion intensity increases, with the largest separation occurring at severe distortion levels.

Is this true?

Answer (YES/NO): YES